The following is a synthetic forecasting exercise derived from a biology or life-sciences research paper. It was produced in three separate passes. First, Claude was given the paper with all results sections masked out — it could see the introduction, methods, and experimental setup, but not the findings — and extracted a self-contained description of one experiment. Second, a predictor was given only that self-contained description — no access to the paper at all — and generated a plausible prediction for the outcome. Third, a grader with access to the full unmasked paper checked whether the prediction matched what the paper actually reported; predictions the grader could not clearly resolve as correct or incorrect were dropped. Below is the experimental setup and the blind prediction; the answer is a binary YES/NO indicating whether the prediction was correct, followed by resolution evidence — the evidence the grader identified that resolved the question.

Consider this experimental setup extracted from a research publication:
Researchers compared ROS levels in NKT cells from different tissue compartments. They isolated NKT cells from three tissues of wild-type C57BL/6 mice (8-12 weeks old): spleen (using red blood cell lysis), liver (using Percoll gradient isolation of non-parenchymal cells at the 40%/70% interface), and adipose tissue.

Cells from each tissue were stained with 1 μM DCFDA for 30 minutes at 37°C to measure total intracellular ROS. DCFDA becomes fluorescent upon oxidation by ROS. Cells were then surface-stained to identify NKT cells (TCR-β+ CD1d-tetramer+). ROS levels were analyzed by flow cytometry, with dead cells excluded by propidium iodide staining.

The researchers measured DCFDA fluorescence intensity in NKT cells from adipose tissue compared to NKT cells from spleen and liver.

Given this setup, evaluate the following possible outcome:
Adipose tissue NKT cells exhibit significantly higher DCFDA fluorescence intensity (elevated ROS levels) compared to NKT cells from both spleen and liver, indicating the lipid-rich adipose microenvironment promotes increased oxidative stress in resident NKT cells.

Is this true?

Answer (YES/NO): NO